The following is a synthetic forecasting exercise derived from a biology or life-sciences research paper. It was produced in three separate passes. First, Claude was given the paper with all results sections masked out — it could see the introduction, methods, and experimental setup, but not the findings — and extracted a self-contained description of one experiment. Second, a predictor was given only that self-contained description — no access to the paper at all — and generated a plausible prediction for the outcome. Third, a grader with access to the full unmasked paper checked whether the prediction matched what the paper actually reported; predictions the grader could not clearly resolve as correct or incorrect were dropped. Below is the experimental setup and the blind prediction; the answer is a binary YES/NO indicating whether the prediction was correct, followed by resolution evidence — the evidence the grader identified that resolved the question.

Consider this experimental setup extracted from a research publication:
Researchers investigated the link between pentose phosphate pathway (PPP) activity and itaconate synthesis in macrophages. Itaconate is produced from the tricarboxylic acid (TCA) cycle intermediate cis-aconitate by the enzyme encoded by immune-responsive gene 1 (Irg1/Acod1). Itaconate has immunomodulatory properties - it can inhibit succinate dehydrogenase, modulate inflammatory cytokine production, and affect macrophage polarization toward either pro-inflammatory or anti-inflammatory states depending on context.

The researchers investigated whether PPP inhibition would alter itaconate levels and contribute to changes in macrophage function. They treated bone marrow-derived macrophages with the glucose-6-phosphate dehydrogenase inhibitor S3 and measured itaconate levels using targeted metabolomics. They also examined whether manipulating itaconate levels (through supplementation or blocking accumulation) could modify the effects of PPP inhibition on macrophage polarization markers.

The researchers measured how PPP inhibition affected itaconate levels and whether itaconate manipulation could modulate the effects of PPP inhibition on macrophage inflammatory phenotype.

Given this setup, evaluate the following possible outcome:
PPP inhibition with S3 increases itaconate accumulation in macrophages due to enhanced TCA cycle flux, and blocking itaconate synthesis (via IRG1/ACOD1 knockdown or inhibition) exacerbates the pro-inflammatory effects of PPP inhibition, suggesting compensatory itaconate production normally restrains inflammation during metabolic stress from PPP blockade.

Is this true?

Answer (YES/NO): NO